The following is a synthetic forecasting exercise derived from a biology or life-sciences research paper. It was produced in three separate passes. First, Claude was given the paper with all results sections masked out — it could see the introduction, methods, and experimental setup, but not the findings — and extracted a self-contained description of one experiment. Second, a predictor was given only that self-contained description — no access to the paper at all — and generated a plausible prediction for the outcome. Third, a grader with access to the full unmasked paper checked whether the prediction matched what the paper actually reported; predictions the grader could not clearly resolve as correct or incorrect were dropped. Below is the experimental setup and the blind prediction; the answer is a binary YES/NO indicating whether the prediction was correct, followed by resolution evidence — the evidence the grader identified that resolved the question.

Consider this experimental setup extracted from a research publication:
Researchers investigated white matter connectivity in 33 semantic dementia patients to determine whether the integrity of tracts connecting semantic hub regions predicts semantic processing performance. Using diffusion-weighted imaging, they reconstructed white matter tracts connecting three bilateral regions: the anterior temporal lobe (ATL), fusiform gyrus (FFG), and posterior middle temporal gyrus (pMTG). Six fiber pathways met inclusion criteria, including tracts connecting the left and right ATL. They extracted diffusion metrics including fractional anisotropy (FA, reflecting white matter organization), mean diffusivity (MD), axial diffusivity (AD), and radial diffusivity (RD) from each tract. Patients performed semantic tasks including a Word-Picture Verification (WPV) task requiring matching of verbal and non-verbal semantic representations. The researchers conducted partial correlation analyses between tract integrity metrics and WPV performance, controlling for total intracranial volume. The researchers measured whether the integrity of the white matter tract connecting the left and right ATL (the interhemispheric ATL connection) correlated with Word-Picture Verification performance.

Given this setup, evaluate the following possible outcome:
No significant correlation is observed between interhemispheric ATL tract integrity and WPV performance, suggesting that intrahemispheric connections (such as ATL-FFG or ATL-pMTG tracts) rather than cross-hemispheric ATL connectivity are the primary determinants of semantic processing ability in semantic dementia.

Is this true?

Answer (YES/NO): NO